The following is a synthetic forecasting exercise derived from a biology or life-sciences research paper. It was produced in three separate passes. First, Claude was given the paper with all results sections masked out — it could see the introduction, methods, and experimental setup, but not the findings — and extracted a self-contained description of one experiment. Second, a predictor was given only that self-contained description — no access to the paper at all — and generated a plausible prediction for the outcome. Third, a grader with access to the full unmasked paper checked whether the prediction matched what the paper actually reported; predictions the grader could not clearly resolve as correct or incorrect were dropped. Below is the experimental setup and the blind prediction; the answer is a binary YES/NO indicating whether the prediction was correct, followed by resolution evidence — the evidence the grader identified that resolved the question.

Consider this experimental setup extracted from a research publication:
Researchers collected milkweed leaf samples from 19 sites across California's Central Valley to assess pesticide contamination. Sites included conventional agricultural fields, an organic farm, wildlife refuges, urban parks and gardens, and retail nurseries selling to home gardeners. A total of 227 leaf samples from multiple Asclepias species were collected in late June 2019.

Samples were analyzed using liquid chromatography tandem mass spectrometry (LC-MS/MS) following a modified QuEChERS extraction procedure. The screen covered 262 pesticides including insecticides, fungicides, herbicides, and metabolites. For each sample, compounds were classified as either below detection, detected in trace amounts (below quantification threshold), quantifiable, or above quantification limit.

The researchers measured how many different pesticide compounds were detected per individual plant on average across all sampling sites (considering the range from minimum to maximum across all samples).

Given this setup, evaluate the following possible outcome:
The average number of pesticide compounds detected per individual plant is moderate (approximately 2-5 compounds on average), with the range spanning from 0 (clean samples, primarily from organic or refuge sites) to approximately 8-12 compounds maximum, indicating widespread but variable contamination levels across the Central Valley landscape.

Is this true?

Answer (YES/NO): NO